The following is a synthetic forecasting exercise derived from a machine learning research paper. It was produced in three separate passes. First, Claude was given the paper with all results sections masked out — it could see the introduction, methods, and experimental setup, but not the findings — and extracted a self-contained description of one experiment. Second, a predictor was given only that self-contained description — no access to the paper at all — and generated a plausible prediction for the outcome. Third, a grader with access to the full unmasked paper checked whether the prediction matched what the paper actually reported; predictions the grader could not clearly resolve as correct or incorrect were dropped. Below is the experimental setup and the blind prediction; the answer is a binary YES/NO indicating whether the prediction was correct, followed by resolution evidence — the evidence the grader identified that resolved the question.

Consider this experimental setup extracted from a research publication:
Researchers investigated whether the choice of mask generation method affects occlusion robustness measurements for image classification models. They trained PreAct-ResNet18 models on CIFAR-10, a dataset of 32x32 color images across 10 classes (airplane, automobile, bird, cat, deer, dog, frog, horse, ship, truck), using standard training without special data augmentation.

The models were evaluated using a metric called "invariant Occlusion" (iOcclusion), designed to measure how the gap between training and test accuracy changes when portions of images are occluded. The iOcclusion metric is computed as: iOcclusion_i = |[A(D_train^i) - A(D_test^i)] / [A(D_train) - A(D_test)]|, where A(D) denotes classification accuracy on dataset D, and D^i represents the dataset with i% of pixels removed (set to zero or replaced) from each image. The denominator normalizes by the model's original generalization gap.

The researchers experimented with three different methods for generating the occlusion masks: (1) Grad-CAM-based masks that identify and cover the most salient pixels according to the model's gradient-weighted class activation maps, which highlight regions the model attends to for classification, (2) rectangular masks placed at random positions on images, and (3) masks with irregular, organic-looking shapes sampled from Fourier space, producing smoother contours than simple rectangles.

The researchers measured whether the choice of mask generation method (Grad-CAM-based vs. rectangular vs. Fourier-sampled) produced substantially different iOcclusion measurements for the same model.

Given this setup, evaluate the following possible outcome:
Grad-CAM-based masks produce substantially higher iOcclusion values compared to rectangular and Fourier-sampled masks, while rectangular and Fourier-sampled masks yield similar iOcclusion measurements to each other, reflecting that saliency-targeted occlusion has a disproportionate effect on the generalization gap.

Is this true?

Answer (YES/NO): NO